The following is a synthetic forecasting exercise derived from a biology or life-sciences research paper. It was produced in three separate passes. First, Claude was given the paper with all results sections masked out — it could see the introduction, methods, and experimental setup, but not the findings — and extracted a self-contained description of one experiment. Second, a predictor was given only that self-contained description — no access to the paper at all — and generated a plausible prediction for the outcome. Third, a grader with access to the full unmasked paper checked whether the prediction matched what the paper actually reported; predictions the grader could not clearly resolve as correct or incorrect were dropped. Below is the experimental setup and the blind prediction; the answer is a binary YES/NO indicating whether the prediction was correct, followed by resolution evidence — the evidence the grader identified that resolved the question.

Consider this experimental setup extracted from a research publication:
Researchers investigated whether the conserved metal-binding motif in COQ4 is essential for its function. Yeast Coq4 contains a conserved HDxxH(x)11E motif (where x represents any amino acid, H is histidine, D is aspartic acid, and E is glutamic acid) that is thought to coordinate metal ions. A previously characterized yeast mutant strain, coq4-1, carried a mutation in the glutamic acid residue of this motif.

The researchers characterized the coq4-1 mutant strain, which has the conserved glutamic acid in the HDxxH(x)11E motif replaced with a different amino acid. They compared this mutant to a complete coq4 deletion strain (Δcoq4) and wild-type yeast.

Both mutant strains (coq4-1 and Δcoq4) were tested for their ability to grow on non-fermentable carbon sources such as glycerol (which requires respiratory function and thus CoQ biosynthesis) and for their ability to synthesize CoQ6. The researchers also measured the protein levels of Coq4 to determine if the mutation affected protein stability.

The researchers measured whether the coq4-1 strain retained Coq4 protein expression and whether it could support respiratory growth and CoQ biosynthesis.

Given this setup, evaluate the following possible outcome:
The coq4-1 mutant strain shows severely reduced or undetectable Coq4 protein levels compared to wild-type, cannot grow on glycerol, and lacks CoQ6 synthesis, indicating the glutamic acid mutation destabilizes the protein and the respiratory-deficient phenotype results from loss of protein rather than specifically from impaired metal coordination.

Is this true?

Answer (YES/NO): NO